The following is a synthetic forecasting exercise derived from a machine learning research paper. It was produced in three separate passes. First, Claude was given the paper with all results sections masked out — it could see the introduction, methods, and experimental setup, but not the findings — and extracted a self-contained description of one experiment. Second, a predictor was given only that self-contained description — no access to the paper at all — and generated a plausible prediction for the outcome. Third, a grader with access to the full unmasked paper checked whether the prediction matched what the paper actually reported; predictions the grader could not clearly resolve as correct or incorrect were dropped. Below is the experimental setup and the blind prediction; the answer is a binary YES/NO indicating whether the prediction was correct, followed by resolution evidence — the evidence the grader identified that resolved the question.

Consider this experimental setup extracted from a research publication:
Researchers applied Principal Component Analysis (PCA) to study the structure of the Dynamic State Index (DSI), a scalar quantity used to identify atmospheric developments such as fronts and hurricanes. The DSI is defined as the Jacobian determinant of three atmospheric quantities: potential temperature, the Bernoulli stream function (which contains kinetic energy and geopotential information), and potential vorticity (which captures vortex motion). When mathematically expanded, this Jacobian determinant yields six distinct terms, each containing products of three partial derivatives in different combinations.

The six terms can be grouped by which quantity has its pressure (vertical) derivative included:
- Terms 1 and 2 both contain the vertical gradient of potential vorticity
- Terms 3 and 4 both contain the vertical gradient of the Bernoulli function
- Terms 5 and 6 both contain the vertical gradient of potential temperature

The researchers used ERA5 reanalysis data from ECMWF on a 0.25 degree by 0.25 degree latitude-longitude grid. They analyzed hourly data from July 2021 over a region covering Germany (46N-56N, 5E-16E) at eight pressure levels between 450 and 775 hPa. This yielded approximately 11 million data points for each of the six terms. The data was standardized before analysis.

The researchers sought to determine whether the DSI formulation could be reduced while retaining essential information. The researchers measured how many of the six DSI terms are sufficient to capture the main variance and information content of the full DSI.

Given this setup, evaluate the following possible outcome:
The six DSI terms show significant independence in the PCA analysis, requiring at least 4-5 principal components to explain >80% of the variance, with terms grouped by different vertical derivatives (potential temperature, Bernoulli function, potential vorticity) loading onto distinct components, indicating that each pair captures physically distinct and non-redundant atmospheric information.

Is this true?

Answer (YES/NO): NO